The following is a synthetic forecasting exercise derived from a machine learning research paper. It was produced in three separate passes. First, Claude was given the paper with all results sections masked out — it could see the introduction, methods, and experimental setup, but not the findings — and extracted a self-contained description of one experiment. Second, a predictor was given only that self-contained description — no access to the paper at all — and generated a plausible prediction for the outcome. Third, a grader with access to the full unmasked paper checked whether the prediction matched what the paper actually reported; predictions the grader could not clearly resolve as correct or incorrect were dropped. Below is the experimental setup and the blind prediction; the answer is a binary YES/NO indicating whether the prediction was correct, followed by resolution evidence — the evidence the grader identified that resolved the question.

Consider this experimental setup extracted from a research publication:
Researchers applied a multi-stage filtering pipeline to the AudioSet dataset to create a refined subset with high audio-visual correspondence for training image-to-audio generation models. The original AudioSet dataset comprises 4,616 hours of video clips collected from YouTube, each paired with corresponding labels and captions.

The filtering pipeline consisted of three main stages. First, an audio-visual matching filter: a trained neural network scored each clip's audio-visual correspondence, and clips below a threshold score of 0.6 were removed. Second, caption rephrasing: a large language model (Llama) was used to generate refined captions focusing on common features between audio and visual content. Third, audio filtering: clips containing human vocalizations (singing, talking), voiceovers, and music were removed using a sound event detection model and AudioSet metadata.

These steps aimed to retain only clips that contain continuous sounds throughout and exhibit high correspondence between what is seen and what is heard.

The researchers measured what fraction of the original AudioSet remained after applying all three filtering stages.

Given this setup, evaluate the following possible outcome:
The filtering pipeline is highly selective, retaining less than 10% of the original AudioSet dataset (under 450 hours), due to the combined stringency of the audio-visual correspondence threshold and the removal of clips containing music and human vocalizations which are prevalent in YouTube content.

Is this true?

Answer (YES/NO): NO